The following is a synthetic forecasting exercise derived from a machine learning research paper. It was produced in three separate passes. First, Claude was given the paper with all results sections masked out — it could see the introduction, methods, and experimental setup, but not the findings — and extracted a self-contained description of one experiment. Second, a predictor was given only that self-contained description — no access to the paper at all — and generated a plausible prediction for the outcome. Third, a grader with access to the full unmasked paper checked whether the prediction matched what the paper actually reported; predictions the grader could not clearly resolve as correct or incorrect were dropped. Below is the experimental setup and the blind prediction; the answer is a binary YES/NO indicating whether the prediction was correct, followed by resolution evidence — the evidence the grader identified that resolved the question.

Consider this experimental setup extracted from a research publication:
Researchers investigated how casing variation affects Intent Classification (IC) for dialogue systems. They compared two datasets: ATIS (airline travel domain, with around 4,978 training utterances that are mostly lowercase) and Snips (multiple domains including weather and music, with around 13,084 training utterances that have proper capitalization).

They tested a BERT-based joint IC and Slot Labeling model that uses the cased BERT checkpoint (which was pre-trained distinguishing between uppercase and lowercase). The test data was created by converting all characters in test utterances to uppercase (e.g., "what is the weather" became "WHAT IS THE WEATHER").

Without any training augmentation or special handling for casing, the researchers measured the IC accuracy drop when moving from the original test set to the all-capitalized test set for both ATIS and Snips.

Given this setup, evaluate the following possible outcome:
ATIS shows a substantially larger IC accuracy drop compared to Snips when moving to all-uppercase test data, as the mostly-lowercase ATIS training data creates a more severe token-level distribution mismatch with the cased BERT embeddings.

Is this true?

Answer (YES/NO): NO